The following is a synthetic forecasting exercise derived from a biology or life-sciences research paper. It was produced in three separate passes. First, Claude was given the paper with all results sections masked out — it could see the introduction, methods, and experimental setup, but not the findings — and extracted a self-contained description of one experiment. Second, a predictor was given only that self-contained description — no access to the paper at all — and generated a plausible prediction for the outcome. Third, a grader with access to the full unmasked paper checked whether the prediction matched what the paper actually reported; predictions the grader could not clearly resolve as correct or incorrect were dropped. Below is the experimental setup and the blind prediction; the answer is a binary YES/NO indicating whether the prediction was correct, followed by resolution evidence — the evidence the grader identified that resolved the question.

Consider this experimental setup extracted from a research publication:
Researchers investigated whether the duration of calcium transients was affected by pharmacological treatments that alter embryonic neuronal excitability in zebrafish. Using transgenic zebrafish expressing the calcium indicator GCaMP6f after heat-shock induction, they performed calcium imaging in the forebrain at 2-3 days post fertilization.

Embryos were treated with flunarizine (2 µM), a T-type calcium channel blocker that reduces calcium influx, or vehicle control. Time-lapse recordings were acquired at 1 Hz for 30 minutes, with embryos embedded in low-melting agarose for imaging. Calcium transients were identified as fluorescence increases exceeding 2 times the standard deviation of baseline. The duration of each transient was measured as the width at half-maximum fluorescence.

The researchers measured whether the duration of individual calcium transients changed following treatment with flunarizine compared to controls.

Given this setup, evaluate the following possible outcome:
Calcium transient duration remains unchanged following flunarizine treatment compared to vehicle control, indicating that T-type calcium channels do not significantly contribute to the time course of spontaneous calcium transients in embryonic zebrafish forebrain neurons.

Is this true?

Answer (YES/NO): YES